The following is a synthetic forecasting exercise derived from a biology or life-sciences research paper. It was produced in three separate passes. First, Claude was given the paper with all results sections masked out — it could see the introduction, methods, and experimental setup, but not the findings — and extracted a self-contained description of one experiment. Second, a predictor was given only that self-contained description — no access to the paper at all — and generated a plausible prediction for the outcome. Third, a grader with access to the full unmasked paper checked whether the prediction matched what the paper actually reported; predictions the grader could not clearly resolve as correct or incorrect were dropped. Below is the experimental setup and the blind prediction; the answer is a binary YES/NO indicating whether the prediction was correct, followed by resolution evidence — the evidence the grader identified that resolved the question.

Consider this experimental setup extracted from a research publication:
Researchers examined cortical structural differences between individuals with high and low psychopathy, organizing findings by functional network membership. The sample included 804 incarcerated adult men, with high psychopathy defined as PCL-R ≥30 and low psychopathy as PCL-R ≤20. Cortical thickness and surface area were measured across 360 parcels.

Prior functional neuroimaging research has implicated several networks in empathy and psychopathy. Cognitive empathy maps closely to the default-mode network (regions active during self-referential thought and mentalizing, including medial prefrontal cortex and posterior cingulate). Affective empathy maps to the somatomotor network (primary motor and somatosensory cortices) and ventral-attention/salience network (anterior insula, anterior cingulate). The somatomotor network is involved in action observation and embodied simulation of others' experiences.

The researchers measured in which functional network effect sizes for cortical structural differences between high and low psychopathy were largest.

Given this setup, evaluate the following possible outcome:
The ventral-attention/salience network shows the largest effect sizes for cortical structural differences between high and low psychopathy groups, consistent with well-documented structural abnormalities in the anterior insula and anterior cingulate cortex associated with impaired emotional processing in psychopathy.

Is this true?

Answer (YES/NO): NO